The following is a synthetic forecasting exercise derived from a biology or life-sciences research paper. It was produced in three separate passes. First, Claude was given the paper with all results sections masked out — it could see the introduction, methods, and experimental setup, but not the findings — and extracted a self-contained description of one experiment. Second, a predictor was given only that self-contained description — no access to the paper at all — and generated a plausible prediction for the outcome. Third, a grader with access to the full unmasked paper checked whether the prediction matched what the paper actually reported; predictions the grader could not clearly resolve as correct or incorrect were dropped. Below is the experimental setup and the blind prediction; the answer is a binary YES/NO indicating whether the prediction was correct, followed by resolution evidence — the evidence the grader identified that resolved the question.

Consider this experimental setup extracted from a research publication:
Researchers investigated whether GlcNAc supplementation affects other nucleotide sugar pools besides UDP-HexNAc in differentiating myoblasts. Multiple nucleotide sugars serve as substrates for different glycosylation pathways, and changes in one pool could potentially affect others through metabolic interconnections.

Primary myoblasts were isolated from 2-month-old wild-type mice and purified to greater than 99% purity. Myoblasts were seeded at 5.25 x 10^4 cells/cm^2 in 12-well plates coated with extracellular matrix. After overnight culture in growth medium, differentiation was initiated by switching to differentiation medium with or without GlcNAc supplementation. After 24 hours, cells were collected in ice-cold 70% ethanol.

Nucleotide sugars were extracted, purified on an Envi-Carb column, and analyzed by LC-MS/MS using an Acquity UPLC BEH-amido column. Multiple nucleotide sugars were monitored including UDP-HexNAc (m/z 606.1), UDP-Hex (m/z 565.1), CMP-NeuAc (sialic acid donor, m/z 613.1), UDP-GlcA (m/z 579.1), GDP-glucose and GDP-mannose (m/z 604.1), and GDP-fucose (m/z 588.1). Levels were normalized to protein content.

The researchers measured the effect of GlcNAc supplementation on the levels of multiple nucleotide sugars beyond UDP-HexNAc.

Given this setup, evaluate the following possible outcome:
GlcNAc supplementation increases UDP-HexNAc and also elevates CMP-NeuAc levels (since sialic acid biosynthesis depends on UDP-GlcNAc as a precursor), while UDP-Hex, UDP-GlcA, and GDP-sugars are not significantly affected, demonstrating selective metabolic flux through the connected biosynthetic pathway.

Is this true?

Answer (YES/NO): NO